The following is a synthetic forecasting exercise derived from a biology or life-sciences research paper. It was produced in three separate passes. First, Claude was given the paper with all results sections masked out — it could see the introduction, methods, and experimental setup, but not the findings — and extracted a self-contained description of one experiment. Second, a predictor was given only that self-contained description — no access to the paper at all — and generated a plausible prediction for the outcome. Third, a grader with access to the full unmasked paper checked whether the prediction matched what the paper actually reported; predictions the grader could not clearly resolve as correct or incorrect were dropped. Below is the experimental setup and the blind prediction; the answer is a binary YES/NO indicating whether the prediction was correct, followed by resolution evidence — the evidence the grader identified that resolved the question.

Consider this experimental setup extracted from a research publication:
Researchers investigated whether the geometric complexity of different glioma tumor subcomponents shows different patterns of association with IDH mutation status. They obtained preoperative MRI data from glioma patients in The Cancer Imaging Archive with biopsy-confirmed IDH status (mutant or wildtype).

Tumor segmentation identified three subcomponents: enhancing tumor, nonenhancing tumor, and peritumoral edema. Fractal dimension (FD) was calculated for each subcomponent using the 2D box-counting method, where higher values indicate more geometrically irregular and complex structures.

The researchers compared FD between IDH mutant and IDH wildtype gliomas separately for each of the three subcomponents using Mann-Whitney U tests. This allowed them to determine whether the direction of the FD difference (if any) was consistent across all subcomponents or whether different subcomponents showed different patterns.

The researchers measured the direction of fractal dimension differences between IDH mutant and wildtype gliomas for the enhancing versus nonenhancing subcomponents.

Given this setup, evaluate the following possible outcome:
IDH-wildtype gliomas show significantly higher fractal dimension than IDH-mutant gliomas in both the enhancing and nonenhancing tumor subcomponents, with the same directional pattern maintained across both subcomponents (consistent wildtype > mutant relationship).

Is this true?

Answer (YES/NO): NO